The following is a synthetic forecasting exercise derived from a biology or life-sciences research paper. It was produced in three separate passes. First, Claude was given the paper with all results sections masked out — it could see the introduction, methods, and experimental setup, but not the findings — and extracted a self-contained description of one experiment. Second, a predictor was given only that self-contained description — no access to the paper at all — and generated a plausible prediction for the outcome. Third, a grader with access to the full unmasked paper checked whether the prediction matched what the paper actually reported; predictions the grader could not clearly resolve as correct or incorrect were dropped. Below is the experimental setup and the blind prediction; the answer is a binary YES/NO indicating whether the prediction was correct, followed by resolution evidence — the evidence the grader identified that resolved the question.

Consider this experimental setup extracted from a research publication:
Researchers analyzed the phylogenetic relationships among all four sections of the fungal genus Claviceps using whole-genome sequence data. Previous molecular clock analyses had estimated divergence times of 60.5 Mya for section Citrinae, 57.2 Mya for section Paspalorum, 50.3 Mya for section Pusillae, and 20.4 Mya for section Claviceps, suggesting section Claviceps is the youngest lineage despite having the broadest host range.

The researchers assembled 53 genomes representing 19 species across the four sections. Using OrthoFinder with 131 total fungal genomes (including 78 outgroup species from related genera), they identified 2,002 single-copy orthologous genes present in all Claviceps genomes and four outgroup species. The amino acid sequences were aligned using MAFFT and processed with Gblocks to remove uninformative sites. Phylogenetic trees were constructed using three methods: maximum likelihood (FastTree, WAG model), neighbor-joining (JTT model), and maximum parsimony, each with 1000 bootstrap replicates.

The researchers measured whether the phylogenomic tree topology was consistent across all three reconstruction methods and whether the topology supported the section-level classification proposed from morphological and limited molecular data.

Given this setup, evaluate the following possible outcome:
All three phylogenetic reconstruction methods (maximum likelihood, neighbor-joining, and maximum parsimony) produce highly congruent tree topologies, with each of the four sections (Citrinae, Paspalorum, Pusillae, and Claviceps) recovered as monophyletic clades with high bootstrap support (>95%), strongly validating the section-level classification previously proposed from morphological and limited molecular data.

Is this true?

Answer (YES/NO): NO